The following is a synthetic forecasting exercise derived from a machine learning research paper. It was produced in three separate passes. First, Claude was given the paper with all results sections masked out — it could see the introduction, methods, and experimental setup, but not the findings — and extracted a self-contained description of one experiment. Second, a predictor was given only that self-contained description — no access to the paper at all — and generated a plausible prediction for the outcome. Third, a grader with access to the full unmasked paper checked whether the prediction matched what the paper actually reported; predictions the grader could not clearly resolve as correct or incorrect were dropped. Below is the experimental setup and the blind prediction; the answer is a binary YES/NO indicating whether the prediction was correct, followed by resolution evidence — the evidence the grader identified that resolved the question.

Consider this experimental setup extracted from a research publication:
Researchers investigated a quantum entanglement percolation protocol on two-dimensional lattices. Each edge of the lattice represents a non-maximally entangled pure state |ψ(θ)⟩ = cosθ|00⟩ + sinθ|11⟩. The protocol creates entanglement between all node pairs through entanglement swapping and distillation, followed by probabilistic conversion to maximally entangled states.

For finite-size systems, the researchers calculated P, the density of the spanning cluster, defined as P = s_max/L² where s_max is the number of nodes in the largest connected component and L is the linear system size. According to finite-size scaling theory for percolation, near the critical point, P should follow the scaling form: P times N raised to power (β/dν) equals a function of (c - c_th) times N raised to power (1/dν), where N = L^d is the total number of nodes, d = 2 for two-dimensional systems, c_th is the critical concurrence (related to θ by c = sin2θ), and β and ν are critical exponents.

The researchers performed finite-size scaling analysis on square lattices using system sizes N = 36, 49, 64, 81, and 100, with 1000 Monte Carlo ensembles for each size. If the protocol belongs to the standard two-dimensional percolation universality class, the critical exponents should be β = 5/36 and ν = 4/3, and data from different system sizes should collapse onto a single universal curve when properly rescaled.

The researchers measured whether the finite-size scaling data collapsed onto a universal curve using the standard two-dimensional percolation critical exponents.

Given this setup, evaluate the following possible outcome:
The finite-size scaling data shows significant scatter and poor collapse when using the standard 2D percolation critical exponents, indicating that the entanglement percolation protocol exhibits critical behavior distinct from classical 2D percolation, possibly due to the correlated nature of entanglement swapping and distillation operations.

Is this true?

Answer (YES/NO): NO